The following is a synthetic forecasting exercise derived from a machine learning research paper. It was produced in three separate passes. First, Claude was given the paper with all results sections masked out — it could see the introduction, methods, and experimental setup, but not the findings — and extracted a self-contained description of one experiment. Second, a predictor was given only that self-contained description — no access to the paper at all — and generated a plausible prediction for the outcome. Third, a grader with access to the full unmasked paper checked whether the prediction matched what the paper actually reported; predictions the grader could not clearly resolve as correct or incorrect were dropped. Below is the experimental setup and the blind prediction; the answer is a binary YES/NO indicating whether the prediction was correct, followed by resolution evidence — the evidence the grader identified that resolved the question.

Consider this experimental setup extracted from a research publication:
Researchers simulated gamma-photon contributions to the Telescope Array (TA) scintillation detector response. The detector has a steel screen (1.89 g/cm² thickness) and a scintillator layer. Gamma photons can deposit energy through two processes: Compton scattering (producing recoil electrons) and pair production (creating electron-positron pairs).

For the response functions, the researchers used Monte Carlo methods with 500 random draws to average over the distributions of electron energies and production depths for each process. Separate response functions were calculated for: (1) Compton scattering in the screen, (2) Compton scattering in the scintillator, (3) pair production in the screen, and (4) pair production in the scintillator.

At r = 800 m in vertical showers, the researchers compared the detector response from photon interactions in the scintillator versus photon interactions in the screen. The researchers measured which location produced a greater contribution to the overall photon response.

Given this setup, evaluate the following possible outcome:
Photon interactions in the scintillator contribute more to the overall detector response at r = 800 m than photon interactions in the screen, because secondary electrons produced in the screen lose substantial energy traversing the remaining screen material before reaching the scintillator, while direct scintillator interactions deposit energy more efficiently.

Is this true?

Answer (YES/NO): YES